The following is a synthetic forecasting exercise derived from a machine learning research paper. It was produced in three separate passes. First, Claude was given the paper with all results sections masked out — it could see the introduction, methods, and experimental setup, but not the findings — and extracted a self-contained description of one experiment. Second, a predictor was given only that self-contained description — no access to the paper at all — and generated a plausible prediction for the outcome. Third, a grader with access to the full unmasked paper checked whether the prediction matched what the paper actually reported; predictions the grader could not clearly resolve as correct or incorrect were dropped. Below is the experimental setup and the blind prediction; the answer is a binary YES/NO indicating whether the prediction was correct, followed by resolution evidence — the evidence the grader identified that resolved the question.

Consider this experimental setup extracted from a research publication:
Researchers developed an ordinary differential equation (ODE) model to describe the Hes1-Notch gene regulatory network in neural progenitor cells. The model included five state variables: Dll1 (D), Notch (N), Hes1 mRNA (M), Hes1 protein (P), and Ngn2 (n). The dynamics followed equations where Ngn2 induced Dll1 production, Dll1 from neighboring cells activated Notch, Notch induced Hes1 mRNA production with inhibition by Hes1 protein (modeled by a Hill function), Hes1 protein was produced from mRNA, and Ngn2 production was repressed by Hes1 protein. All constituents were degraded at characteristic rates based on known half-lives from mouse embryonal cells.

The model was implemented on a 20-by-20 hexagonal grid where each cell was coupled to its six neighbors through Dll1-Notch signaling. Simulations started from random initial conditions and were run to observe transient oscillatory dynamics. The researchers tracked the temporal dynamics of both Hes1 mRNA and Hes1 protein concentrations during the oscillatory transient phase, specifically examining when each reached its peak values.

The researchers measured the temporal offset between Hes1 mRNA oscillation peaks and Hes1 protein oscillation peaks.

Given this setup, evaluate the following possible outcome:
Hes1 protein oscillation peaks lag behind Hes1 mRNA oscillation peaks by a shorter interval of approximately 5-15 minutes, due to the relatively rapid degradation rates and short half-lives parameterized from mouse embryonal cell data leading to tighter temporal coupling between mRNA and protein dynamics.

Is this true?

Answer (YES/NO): NO